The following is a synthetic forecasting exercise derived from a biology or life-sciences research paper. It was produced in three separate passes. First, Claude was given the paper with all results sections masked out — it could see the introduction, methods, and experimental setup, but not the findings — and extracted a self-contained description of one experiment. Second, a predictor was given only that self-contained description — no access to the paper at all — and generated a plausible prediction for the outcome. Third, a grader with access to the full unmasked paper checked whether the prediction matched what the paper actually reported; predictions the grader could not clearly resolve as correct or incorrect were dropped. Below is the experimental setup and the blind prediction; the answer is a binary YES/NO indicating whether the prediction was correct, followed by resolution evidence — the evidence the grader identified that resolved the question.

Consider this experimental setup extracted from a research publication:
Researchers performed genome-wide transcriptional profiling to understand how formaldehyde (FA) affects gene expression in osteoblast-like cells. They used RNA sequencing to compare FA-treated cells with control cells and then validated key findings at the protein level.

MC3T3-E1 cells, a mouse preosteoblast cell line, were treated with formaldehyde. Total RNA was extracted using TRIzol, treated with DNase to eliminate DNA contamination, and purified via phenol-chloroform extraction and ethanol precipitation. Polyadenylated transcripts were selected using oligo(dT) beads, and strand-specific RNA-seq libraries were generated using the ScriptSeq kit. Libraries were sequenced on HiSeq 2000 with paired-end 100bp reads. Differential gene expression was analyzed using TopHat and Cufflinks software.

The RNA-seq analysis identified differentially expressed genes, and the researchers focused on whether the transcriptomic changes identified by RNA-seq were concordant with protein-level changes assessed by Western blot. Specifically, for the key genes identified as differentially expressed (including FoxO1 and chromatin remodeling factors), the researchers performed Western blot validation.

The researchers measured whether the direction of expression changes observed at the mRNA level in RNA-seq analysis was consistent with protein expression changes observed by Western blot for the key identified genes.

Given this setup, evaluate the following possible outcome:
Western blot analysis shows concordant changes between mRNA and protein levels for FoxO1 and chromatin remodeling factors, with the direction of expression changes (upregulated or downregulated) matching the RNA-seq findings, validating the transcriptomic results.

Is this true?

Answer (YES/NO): YES